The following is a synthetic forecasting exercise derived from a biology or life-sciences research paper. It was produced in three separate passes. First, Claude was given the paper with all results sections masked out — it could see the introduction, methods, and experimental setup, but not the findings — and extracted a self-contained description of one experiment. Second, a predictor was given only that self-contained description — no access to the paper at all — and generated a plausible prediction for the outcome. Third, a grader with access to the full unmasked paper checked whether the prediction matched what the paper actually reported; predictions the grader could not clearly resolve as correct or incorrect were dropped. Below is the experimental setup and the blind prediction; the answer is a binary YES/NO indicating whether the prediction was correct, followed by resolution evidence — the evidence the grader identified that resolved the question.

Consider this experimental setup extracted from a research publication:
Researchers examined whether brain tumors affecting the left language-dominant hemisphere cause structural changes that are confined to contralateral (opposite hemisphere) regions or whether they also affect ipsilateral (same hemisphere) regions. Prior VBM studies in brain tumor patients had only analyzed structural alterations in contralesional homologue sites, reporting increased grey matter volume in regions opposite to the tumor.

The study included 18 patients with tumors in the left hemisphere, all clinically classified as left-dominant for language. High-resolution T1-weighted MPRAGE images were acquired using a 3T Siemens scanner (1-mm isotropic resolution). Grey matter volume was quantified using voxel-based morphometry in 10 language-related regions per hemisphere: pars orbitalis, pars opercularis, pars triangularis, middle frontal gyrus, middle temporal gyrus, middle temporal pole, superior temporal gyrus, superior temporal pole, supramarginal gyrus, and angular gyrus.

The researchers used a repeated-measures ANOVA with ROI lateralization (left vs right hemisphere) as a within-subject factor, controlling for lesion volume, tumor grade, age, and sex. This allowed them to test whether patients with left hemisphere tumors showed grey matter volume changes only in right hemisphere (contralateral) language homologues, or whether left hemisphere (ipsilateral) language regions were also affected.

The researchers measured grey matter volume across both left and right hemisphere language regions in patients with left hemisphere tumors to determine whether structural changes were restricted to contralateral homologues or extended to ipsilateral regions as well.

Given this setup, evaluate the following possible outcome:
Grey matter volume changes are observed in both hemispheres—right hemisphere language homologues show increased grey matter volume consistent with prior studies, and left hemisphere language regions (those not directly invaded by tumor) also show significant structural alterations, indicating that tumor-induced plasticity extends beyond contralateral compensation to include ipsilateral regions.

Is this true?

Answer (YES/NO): YES